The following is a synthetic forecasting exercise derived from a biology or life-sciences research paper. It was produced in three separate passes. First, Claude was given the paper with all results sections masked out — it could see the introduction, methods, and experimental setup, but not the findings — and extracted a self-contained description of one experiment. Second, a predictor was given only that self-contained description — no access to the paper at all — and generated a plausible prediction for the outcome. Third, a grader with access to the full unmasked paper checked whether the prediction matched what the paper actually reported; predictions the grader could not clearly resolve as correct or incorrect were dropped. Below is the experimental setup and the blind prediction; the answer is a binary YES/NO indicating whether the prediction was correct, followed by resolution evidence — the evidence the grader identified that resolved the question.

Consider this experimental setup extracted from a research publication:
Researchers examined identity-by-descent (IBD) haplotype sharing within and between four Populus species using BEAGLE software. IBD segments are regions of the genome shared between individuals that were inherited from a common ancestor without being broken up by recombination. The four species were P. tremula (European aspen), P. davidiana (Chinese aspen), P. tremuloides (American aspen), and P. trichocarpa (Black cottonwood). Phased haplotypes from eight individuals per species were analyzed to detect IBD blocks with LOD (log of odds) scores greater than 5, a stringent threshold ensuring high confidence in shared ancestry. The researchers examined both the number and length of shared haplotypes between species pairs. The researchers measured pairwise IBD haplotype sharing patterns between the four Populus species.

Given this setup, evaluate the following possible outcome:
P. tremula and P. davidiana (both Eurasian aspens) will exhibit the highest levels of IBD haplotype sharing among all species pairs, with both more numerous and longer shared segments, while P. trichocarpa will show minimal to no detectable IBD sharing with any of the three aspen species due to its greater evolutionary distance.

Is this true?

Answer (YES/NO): YES